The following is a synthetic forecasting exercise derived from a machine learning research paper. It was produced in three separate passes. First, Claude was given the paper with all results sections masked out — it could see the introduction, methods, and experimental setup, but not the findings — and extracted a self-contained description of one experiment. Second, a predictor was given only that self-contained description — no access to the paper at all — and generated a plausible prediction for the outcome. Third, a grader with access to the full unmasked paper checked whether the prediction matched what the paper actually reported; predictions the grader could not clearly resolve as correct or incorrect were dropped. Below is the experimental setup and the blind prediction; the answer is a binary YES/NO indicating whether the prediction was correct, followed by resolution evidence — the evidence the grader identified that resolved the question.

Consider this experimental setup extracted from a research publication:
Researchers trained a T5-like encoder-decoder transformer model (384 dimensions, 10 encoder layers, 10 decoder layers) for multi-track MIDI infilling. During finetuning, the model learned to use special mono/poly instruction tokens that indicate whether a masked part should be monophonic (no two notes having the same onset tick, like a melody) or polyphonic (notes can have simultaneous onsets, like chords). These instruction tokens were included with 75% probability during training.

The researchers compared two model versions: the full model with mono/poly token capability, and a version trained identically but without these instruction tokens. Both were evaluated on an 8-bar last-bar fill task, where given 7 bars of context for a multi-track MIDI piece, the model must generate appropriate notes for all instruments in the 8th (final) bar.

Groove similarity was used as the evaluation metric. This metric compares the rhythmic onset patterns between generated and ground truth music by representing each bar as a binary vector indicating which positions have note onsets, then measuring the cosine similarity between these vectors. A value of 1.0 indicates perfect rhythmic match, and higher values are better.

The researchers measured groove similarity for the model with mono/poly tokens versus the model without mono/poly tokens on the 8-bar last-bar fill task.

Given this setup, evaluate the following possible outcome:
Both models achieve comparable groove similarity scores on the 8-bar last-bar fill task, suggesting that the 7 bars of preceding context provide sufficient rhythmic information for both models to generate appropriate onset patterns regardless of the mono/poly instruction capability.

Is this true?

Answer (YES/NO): YES